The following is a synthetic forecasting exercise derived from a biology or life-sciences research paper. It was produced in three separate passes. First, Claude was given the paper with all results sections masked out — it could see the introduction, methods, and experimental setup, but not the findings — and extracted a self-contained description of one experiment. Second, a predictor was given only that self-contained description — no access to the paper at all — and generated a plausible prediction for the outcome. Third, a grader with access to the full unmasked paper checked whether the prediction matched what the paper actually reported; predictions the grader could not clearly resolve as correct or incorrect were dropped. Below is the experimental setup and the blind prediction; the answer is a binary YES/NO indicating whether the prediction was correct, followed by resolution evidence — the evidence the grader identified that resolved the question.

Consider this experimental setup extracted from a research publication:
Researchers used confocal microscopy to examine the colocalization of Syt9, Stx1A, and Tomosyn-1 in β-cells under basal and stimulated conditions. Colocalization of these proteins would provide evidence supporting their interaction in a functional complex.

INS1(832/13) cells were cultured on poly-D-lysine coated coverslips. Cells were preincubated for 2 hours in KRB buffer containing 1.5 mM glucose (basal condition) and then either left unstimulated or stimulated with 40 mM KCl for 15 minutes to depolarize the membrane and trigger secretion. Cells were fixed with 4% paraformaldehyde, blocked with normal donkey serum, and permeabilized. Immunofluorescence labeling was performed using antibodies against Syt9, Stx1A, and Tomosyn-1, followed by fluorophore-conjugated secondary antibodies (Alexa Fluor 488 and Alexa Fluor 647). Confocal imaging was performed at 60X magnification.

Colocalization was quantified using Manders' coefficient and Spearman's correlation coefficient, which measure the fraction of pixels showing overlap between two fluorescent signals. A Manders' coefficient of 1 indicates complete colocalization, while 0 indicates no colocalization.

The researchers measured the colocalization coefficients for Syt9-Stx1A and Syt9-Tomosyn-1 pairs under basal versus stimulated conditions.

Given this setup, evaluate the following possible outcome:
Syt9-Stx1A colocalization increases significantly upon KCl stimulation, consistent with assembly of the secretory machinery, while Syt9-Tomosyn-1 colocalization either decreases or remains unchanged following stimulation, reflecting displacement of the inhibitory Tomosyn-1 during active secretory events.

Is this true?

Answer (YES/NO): NO